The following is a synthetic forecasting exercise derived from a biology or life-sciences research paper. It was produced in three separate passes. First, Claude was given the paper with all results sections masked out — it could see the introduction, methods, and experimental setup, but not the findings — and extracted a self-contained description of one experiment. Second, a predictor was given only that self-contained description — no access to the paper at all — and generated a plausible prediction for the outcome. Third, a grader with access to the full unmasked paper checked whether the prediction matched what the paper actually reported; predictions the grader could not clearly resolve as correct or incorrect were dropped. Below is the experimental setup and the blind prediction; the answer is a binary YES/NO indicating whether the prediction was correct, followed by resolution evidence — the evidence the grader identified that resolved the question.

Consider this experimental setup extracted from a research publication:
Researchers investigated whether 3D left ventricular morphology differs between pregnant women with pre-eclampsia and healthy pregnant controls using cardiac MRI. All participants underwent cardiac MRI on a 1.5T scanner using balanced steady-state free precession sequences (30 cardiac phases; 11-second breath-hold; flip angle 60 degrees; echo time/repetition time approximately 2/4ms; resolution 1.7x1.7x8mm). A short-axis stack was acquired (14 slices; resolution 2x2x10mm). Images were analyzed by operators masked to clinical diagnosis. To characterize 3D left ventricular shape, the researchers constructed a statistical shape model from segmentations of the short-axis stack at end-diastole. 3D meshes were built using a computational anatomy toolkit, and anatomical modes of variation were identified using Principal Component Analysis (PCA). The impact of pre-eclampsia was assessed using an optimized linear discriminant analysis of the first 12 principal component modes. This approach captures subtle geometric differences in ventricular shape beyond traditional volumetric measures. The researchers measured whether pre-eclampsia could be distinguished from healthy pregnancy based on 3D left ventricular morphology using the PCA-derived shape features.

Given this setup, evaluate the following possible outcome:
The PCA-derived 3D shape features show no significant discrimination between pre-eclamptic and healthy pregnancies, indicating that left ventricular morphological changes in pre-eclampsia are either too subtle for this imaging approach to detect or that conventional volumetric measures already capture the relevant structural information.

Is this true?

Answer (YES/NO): NO